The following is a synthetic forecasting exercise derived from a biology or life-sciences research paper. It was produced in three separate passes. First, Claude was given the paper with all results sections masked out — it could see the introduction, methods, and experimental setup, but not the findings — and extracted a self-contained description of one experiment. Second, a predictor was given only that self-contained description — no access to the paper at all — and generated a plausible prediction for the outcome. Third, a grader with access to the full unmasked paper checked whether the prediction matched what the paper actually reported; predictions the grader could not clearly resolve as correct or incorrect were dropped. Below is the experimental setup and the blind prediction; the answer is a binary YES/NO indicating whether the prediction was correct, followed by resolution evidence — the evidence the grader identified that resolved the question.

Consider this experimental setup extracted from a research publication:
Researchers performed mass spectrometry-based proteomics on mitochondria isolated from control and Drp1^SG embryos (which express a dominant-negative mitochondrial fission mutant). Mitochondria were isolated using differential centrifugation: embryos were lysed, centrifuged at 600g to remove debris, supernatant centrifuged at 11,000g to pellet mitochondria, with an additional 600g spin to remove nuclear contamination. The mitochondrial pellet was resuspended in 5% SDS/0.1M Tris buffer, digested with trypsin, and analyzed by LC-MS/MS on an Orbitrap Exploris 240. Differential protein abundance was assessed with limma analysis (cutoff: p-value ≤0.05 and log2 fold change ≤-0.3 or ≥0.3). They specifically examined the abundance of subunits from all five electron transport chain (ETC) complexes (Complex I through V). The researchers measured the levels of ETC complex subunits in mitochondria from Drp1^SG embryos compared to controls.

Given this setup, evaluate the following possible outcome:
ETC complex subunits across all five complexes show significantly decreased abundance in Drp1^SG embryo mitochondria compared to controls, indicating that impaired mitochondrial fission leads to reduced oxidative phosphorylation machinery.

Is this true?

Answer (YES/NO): YES